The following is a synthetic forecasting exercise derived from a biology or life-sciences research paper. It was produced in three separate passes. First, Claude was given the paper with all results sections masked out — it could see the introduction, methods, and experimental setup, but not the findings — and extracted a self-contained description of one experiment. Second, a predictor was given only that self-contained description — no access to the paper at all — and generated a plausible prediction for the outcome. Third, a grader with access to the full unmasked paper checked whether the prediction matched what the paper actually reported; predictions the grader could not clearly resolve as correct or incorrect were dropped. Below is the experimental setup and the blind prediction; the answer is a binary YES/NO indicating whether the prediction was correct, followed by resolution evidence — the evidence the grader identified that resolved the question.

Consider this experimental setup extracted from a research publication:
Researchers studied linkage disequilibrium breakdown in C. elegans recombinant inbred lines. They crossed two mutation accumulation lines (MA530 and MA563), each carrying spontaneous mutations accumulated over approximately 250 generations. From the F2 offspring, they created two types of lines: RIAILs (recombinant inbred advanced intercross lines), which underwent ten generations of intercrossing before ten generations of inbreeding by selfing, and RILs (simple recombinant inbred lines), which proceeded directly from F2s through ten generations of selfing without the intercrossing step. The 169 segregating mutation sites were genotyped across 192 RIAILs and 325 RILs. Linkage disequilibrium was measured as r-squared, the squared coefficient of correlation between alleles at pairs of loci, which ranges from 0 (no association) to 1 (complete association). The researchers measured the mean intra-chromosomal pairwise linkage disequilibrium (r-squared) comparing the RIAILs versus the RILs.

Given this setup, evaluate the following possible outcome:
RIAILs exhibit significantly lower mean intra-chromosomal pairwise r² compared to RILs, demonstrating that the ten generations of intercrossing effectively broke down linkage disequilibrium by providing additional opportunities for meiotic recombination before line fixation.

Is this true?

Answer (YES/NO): YES